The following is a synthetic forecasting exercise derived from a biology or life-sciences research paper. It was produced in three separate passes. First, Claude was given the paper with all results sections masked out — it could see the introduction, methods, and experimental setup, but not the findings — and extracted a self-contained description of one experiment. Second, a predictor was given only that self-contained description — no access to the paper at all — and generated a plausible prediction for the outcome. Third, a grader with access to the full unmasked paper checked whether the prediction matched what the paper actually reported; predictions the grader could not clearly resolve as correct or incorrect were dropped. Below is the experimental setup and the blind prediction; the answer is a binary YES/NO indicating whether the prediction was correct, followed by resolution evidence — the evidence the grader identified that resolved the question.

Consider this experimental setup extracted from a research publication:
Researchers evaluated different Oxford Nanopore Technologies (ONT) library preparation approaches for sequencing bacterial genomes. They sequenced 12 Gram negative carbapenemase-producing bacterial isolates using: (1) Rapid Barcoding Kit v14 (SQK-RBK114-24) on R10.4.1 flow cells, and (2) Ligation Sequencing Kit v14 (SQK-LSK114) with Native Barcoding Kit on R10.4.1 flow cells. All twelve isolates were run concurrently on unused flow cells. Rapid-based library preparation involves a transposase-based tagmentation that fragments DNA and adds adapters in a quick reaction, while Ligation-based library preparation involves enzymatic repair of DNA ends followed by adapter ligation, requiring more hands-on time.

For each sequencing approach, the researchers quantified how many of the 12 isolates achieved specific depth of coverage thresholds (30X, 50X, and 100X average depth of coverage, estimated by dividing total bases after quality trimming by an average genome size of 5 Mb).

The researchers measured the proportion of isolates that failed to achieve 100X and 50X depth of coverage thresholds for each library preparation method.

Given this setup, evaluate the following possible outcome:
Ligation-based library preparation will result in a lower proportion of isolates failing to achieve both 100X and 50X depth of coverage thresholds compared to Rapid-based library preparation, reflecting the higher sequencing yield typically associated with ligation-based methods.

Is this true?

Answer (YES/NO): NO